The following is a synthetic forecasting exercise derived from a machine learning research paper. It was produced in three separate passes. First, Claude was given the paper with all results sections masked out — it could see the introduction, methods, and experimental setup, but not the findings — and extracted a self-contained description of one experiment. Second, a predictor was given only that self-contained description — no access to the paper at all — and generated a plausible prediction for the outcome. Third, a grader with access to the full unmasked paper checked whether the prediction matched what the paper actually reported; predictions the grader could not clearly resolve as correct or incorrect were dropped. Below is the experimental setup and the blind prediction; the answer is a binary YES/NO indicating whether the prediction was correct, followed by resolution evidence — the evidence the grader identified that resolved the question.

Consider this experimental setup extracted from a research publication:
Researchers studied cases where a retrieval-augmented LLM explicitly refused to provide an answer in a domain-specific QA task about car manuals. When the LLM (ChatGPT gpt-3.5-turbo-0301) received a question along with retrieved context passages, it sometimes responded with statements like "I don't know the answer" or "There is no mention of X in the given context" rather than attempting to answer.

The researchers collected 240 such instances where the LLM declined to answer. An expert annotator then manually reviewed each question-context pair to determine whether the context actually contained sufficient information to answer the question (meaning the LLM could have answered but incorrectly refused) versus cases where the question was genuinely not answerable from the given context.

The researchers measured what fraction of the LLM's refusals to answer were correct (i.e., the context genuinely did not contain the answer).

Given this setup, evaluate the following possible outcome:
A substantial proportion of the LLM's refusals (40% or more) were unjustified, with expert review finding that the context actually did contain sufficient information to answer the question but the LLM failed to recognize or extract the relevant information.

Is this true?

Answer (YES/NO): NO